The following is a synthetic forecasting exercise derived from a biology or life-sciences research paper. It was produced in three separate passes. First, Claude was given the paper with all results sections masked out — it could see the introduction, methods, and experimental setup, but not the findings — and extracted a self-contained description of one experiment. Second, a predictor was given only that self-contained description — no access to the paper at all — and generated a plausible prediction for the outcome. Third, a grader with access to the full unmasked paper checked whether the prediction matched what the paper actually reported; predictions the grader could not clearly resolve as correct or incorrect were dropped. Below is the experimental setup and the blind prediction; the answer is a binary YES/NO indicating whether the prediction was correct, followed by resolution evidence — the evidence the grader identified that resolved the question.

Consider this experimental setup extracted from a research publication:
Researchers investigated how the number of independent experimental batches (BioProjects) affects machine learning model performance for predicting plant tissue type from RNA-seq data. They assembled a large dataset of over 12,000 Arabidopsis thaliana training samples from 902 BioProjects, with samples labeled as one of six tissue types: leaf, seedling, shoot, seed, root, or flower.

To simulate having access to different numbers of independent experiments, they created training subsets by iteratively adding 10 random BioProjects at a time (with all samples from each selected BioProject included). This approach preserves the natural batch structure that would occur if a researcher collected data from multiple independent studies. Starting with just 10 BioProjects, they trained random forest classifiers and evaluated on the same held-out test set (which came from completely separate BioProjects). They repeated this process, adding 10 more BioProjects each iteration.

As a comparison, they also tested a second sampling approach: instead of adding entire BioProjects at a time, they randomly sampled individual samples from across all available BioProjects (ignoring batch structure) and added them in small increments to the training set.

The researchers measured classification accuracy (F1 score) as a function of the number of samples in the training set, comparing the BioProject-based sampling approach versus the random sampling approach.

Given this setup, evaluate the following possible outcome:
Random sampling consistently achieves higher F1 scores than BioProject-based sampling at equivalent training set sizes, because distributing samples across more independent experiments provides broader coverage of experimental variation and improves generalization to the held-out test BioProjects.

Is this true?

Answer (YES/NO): NO